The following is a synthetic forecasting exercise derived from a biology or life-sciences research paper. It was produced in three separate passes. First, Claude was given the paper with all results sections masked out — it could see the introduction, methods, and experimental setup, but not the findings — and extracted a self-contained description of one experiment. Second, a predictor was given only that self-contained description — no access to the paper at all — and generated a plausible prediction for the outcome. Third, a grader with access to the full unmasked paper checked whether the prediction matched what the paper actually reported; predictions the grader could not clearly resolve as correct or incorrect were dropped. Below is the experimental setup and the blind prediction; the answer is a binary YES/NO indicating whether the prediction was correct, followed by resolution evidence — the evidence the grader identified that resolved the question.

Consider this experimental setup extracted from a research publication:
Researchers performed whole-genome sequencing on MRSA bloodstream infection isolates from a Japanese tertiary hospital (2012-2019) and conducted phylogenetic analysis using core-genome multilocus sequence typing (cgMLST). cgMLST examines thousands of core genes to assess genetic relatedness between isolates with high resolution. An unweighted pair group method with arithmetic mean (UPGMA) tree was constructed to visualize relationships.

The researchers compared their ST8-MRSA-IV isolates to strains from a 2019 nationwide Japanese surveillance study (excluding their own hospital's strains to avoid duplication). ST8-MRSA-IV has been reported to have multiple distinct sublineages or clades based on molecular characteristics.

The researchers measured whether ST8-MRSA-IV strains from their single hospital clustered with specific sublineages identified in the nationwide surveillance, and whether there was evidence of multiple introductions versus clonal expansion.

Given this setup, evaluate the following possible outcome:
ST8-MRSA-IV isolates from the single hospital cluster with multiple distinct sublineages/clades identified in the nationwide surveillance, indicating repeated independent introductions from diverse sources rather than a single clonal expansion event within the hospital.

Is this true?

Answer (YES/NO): YES